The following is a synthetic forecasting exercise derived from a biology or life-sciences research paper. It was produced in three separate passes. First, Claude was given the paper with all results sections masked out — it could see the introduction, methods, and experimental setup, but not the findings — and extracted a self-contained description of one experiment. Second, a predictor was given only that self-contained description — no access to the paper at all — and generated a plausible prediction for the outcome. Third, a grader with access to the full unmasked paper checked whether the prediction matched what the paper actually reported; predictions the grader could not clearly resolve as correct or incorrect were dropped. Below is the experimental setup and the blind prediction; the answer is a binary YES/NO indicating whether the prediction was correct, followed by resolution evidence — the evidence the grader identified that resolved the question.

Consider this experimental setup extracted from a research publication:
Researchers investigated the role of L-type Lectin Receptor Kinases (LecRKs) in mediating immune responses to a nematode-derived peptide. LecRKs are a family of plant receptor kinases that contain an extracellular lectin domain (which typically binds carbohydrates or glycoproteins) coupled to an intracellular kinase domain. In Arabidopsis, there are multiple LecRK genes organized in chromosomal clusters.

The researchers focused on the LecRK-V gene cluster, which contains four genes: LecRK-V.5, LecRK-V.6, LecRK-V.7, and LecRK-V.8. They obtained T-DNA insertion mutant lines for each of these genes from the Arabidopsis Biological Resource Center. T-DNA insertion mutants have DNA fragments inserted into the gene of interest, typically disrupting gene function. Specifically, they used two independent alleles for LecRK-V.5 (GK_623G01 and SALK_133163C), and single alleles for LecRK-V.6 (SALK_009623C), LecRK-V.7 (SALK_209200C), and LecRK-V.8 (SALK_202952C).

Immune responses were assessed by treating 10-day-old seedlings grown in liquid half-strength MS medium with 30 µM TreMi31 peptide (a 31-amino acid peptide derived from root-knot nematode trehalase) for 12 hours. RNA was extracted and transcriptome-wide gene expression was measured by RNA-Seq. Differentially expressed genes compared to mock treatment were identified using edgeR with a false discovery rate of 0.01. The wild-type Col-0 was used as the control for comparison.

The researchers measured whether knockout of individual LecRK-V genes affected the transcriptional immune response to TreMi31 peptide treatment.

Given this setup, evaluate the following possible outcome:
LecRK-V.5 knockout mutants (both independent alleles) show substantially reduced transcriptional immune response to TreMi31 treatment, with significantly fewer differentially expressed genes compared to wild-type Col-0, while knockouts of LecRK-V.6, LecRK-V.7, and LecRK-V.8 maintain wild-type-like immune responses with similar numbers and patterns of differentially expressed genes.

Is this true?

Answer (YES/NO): NO